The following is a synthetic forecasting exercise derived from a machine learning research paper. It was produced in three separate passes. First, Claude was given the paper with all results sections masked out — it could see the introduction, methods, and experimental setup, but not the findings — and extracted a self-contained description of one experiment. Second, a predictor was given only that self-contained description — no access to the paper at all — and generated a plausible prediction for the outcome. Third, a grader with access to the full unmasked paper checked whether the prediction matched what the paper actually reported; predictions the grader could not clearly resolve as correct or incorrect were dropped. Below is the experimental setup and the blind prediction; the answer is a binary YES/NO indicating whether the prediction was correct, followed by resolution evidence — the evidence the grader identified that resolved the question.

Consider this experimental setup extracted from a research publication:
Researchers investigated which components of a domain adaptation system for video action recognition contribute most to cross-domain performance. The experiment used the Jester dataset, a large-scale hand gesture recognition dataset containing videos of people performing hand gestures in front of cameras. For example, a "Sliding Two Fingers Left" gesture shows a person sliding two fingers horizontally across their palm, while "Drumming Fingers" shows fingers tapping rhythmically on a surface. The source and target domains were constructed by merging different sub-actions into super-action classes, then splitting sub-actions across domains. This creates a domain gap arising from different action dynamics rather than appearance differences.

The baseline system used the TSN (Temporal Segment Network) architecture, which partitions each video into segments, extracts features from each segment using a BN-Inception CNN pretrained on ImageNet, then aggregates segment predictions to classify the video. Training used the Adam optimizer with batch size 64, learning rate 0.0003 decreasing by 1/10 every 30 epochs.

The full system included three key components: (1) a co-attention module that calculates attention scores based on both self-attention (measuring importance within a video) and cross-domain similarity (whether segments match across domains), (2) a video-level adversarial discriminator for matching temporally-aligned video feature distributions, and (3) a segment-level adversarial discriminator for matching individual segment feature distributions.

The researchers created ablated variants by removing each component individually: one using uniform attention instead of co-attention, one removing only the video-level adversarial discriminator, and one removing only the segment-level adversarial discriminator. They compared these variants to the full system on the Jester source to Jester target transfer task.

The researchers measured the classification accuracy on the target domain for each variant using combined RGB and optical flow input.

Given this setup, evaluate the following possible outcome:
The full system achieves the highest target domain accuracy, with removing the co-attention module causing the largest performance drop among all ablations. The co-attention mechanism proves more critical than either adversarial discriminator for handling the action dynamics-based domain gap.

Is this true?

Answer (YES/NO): YES